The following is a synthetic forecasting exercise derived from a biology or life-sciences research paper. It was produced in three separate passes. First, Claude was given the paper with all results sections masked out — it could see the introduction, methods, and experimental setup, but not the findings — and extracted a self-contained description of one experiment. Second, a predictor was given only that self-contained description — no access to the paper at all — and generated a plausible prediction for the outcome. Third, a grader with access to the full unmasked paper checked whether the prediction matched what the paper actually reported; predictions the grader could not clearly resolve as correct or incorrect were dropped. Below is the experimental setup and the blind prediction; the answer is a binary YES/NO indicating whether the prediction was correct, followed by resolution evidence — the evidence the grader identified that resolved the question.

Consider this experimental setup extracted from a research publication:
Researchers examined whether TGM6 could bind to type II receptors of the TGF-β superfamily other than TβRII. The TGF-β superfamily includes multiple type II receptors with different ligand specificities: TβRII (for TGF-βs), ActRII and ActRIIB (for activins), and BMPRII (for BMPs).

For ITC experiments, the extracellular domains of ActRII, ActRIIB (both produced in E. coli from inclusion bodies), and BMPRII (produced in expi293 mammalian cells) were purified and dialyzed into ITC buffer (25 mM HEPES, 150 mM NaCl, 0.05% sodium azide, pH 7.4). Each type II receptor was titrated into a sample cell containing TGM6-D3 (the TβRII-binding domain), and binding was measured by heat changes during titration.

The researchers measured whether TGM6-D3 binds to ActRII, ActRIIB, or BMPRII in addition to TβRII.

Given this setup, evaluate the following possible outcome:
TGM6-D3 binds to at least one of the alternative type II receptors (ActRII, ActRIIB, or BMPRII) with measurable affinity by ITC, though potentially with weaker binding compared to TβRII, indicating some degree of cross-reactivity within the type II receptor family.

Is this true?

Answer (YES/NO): NO